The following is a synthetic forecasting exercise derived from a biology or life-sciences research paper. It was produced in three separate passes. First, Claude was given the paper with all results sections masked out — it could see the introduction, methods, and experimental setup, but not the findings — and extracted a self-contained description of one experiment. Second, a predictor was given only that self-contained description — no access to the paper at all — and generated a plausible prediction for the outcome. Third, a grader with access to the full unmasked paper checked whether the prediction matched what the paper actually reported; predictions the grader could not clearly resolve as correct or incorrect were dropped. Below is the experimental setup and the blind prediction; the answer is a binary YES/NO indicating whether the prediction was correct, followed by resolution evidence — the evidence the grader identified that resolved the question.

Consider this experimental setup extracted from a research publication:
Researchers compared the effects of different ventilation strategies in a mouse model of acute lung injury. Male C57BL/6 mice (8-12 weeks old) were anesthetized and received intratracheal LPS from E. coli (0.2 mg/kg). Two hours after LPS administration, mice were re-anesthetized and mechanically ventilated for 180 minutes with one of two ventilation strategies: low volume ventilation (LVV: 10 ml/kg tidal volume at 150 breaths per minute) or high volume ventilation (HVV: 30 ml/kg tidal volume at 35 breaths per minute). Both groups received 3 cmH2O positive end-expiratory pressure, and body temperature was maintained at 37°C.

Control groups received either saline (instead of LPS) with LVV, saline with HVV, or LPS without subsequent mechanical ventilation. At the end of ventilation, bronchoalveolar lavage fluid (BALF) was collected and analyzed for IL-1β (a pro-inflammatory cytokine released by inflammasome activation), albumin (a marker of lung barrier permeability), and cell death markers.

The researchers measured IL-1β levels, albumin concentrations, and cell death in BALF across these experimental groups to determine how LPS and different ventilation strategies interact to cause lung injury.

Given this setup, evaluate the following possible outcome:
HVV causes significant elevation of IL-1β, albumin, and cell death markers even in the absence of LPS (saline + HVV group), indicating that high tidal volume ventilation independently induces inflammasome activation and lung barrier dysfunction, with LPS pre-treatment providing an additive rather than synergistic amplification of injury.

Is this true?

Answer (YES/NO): NO